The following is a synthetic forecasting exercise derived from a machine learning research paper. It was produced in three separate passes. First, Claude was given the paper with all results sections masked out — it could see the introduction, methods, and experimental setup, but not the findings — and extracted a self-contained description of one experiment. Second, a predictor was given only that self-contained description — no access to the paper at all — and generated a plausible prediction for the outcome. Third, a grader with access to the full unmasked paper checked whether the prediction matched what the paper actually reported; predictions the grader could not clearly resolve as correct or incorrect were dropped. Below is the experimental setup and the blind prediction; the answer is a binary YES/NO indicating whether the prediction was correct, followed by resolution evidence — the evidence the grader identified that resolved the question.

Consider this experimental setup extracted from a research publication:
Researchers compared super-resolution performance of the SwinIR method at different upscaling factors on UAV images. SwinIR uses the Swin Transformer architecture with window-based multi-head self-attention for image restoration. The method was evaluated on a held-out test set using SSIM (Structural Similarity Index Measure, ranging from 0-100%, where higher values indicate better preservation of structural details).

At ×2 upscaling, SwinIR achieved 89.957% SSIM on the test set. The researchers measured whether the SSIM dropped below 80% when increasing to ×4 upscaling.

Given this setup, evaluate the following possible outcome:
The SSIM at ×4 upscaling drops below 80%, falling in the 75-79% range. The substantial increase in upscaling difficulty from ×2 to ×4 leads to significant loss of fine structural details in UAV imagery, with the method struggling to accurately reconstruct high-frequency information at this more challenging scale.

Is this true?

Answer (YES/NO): YES